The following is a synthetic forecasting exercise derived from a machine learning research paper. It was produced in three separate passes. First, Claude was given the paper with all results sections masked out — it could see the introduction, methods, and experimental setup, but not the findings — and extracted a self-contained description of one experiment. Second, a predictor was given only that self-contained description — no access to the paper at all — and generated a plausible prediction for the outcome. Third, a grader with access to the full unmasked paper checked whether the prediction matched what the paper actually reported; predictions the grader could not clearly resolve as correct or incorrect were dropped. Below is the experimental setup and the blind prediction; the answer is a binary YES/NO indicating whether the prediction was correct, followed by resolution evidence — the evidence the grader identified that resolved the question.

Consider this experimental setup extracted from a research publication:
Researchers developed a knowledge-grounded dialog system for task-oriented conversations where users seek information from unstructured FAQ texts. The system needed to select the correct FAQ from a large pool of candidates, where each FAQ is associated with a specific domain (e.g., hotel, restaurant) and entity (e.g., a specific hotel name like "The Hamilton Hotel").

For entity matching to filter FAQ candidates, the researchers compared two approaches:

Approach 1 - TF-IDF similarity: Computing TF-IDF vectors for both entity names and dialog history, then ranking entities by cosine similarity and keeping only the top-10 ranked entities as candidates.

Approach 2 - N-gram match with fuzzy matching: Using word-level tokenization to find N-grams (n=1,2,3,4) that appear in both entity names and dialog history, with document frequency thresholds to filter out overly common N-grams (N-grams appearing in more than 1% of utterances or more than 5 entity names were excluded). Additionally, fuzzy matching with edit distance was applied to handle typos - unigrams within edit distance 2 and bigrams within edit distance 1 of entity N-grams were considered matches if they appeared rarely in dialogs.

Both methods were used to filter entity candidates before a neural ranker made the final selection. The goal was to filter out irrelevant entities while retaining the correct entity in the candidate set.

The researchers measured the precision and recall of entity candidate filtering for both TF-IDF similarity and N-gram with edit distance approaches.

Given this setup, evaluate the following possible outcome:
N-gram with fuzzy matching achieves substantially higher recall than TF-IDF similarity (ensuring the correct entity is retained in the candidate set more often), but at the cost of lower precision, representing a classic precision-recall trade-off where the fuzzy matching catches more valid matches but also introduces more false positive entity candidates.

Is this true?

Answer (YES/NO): NO